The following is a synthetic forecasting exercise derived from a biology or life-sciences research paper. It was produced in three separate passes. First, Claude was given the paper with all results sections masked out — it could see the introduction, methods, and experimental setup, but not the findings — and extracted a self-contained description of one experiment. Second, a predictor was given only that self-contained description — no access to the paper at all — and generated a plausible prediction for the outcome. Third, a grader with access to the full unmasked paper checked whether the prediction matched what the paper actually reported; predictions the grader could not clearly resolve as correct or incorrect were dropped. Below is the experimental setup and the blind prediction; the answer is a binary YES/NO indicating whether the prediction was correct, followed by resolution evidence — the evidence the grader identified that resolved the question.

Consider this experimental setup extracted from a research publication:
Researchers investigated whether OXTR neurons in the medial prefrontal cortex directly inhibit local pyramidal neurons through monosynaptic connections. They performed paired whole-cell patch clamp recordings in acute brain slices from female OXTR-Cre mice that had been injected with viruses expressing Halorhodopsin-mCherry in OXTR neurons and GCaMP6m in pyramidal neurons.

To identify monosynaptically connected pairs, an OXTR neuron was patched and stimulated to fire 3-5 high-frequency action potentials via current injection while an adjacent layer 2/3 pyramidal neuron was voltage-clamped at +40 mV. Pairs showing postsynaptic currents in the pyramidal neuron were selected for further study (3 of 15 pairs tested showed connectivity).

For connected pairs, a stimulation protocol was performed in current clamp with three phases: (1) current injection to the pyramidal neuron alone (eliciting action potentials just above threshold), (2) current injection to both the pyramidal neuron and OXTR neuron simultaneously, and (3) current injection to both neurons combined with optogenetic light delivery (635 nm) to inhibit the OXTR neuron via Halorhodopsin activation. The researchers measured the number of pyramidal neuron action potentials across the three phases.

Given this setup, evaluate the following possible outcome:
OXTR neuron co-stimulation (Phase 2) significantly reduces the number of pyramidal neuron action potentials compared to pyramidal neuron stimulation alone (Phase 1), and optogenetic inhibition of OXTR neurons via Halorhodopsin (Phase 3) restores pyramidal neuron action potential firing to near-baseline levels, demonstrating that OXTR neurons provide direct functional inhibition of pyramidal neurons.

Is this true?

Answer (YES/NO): YES